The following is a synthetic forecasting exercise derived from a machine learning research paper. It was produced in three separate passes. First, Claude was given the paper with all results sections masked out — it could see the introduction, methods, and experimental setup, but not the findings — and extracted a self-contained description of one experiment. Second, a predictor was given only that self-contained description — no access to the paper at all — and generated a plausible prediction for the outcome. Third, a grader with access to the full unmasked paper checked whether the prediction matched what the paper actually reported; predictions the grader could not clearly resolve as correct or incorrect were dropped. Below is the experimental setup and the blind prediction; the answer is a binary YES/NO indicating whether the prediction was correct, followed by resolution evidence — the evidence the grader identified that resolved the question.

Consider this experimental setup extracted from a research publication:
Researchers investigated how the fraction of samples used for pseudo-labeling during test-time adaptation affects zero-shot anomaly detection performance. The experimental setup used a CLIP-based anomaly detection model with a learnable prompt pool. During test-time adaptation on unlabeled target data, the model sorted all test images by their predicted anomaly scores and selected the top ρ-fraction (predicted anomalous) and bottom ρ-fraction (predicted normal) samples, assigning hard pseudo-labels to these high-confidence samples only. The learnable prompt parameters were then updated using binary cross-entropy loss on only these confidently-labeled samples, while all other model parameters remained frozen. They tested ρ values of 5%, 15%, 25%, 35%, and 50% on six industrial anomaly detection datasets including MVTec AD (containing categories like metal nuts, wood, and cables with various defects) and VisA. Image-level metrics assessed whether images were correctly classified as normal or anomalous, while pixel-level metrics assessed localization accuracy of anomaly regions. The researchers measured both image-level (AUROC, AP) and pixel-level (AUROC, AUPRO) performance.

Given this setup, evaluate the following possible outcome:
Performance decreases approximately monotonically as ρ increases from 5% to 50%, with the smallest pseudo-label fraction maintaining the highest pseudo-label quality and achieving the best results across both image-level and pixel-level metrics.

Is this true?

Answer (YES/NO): NO